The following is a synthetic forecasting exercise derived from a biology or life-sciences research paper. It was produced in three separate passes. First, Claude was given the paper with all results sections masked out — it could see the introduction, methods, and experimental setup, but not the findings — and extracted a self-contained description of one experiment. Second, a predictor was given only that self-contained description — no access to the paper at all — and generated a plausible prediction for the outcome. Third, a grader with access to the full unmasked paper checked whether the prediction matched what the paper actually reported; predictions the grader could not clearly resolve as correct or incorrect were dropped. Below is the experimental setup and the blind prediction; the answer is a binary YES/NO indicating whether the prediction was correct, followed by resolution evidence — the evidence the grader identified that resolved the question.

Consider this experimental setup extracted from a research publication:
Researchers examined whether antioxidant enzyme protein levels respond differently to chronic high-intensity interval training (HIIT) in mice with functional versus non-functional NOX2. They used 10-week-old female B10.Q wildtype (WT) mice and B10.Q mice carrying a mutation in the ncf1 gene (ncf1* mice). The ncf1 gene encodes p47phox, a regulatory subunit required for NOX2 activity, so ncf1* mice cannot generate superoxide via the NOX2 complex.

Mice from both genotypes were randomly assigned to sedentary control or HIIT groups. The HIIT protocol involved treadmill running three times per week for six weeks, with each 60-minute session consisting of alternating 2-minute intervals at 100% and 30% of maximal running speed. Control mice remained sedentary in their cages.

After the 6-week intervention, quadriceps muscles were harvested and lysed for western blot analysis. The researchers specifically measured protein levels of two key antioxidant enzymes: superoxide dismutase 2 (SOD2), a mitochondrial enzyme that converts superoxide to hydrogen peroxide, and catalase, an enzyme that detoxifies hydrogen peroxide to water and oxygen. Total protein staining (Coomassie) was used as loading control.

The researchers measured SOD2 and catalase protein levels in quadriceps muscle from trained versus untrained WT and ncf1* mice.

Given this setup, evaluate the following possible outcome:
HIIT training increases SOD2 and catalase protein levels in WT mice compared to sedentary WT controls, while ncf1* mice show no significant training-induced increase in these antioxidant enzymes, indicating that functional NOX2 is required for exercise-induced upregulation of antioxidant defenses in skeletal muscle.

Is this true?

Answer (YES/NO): NO